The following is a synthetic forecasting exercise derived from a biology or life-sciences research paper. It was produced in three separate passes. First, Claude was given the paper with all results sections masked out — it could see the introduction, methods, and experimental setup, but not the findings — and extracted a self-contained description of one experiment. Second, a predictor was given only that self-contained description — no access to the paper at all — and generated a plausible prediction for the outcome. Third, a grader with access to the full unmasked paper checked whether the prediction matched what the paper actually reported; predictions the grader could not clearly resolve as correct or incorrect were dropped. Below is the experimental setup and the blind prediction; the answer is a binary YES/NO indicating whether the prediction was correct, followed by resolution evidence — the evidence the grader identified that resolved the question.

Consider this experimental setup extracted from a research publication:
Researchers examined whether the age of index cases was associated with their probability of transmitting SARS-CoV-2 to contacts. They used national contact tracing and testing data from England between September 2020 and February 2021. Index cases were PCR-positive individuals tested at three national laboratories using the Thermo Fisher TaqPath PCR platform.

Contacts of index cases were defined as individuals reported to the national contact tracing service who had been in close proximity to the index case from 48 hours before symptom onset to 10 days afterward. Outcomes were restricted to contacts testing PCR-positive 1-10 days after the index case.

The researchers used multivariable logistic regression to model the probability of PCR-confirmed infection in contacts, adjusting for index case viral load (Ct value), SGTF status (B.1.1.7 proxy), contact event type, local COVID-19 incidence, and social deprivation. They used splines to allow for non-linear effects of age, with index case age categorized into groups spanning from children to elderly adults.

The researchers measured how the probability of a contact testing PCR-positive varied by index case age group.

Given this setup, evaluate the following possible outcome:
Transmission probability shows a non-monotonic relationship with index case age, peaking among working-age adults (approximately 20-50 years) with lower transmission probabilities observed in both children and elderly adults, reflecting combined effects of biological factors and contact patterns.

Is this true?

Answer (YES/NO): NO